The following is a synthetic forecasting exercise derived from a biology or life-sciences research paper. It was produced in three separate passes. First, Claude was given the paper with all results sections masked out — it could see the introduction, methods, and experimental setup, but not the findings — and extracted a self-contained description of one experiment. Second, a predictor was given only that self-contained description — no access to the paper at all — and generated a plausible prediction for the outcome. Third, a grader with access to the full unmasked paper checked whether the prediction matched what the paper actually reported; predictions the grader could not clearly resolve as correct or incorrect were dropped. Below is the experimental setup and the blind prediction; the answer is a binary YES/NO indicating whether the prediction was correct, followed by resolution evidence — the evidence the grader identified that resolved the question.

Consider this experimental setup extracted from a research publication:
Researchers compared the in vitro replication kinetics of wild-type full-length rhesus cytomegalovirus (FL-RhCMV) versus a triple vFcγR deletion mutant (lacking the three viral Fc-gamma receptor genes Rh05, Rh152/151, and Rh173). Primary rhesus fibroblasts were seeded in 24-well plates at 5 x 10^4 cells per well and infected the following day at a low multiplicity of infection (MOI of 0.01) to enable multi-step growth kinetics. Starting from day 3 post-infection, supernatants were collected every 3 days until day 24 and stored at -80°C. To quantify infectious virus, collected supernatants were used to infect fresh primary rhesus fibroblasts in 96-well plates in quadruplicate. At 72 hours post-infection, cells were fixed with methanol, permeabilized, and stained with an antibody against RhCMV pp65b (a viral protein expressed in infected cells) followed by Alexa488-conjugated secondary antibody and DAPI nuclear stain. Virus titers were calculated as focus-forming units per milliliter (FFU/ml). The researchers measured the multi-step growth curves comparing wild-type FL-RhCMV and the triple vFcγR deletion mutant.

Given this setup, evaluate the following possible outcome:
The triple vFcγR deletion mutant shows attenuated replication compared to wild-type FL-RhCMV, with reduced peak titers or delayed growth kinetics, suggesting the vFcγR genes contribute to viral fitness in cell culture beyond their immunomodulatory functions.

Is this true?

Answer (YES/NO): NO